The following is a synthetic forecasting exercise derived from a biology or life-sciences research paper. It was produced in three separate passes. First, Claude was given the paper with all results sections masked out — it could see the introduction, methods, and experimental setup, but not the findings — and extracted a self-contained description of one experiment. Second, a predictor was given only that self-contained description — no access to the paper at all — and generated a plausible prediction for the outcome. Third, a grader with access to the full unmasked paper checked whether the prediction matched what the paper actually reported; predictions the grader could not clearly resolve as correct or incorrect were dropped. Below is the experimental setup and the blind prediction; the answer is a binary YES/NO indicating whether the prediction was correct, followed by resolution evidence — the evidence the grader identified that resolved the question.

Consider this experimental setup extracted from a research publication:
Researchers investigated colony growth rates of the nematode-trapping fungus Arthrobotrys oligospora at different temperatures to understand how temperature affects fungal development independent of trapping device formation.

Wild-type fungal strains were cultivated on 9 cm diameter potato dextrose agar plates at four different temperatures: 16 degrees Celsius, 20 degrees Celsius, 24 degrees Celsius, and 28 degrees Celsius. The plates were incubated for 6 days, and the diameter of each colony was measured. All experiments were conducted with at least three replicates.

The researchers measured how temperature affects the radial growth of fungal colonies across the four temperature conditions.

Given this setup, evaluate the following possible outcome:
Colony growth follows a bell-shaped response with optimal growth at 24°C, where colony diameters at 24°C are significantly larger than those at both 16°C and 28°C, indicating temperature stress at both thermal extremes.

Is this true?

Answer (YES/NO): YES